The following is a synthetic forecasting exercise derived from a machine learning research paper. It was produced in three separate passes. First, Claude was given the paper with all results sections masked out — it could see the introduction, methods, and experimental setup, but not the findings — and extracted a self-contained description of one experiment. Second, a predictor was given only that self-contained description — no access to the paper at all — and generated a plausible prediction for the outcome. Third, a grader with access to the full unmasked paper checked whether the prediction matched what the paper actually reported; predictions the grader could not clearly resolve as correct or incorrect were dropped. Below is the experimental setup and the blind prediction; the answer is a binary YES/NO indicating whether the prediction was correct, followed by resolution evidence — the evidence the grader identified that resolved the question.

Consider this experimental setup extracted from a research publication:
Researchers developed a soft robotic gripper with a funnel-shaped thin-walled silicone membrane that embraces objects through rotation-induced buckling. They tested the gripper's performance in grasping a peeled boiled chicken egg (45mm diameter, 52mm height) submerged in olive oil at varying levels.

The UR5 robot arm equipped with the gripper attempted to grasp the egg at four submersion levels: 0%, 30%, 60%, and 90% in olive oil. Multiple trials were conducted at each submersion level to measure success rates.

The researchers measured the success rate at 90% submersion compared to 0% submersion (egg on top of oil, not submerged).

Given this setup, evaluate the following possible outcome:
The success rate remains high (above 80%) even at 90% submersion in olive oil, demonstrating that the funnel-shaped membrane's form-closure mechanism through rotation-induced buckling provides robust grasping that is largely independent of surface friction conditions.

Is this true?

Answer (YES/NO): NO